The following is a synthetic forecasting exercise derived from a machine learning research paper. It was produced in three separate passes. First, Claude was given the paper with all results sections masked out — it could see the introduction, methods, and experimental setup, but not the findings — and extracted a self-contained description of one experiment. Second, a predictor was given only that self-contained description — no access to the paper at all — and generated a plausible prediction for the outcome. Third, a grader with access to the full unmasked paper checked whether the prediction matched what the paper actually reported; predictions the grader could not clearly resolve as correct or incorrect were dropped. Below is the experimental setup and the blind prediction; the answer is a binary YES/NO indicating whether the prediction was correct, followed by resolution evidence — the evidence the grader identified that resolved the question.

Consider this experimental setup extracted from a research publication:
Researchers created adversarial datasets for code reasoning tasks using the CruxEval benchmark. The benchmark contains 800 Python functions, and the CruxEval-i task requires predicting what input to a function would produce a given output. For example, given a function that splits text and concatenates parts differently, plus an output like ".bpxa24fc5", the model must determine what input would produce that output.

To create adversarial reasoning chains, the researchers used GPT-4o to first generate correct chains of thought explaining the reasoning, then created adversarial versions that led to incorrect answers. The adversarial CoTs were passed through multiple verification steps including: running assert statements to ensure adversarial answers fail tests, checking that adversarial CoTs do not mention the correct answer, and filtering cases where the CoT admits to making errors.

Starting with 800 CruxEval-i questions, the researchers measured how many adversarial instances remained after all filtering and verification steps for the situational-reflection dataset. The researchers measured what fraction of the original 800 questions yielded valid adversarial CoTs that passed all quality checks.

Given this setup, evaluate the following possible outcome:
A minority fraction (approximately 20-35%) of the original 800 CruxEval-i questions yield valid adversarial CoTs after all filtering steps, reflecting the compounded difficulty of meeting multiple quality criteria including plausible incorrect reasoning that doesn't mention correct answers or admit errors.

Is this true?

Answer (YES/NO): NO